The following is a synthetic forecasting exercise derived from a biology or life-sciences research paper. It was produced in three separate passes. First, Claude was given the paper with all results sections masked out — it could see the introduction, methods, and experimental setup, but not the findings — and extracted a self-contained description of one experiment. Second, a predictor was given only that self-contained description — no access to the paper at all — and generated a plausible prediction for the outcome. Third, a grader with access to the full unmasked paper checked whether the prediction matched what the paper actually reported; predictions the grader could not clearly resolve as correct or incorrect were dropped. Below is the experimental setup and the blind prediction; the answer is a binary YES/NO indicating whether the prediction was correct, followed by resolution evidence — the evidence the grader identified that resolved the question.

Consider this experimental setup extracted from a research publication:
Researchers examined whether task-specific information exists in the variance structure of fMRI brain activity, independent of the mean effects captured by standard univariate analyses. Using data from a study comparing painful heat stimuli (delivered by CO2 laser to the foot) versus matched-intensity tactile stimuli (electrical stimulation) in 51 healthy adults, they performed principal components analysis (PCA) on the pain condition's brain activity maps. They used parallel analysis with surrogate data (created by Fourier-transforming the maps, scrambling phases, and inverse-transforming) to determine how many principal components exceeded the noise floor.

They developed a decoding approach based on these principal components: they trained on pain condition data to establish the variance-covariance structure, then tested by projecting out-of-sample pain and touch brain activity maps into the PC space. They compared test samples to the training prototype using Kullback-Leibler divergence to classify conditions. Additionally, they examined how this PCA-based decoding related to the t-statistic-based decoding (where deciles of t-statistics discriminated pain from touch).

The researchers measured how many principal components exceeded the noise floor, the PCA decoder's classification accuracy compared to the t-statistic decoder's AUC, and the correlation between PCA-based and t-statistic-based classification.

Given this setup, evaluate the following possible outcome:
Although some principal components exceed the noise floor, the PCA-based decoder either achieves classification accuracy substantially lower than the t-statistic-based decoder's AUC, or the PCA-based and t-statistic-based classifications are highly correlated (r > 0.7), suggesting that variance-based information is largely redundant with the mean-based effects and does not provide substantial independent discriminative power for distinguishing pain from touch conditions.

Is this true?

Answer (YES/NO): NO